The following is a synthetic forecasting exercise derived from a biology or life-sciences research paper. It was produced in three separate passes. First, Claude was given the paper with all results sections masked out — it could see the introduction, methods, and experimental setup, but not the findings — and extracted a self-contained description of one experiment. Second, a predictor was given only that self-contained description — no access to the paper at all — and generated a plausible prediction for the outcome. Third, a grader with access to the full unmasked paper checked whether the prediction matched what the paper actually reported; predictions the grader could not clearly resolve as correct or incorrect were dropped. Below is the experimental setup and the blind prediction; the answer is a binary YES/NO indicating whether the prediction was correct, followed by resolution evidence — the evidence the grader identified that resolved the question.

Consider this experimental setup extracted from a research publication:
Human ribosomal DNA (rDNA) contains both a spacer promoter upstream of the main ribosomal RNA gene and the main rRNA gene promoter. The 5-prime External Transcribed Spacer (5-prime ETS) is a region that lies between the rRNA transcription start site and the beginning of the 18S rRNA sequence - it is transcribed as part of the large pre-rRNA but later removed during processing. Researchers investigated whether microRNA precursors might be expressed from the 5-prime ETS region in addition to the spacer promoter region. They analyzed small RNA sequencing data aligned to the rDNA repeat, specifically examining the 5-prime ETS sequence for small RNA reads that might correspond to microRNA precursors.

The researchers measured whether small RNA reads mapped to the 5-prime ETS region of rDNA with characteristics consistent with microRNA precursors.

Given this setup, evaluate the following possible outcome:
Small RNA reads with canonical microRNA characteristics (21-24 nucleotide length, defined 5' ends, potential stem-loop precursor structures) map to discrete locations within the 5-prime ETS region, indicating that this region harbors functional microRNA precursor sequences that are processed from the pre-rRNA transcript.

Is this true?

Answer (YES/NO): NO